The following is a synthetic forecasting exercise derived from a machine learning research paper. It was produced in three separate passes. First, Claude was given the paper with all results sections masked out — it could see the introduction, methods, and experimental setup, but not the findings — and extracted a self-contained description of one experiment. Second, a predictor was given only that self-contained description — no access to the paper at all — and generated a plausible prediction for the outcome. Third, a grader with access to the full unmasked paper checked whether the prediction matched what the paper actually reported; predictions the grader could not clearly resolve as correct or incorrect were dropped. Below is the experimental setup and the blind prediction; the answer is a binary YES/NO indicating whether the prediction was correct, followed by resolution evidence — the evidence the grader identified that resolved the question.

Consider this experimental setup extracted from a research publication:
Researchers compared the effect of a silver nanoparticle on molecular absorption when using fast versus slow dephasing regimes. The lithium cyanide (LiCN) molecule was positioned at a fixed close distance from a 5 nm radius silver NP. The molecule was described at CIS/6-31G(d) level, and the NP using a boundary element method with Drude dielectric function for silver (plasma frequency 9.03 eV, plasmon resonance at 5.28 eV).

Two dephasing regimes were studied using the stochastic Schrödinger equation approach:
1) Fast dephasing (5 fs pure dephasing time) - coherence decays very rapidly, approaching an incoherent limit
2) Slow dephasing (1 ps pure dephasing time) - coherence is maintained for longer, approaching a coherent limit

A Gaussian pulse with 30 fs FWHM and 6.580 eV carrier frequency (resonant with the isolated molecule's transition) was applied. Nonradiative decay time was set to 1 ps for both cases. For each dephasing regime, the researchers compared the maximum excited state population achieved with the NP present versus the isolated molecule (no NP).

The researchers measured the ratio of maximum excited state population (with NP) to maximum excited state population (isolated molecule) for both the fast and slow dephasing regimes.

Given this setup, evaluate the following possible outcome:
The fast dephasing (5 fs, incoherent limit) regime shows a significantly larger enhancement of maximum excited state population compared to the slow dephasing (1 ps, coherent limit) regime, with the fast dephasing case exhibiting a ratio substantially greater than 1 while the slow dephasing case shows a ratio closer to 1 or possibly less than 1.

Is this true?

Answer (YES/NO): NO